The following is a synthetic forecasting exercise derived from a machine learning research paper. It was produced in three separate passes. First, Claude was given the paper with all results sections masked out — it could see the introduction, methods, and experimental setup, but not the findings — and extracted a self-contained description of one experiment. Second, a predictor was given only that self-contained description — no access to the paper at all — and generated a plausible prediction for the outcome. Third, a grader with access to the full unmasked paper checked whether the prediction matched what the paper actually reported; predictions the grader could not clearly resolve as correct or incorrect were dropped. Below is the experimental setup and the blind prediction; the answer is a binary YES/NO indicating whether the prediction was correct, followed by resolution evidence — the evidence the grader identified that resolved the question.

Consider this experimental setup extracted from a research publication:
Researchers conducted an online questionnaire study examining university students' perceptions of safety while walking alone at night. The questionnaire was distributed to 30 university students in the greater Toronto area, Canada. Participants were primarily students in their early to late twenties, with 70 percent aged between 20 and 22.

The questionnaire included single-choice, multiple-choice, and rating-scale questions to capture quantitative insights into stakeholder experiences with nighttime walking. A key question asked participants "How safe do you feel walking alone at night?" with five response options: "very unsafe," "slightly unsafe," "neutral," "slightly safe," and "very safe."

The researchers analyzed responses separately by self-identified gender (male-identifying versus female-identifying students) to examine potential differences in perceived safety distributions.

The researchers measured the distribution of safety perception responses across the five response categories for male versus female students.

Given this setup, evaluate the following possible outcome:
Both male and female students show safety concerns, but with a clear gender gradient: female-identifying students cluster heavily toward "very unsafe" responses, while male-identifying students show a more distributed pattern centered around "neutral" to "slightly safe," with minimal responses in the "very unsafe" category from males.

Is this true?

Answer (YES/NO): NO